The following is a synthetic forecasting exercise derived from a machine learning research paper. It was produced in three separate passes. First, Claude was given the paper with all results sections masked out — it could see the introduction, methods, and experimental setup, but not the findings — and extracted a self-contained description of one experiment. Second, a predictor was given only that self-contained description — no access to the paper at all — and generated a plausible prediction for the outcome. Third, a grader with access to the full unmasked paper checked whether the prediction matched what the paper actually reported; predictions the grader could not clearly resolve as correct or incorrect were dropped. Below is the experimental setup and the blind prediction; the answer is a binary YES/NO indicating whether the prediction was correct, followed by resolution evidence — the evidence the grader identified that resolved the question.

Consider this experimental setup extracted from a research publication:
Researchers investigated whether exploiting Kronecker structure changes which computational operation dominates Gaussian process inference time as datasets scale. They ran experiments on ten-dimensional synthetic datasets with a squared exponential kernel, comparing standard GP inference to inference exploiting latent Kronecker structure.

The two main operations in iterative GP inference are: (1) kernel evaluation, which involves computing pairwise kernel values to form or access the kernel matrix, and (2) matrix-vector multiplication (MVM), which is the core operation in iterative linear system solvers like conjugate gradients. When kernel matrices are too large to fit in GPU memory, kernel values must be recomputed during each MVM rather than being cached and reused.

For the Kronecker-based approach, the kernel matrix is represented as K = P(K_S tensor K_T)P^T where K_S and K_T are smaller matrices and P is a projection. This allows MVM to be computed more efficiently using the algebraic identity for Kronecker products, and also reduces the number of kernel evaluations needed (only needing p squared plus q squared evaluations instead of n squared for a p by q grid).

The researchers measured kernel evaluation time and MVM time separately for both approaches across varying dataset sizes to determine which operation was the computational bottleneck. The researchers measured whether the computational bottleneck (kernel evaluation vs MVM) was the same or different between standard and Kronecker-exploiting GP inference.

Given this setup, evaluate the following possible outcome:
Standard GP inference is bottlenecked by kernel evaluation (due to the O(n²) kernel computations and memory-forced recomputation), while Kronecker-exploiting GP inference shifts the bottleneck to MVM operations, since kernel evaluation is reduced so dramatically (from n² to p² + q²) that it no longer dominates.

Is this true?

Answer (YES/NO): YES